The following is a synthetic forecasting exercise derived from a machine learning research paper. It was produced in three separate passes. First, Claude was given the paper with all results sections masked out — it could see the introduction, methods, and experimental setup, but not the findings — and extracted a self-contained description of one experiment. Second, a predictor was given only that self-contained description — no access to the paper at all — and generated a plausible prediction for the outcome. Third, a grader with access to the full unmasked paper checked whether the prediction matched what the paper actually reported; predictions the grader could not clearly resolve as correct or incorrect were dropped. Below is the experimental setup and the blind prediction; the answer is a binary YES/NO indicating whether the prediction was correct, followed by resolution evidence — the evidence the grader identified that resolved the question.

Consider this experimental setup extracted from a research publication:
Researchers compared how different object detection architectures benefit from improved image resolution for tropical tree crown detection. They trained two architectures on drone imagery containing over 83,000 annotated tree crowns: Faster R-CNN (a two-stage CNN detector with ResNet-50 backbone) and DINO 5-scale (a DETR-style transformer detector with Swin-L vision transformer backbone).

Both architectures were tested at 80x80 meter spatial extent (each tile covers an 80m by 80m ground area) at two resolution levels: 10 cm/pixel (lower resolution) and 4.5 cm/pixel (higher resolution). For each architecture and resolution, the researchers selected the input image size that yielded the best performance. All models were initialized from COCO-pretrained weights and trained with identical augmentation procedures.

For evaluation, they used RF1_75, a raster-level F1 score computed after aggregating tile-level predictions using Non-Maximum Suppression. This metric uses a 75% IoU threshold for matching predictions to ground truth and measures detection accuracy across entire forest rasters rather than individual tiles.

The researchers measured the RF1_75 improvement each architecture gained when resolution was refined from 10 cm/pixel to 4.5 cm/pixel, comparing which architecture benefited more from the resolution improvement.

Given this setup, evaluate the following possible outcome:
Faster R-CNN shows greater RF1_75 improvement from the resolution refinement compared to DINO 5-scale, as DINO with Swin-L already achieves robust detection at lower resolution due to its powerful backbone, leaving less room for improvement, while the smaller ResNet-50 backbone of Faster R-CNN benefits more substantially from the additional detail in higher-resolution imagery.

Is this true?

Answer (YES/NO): NO